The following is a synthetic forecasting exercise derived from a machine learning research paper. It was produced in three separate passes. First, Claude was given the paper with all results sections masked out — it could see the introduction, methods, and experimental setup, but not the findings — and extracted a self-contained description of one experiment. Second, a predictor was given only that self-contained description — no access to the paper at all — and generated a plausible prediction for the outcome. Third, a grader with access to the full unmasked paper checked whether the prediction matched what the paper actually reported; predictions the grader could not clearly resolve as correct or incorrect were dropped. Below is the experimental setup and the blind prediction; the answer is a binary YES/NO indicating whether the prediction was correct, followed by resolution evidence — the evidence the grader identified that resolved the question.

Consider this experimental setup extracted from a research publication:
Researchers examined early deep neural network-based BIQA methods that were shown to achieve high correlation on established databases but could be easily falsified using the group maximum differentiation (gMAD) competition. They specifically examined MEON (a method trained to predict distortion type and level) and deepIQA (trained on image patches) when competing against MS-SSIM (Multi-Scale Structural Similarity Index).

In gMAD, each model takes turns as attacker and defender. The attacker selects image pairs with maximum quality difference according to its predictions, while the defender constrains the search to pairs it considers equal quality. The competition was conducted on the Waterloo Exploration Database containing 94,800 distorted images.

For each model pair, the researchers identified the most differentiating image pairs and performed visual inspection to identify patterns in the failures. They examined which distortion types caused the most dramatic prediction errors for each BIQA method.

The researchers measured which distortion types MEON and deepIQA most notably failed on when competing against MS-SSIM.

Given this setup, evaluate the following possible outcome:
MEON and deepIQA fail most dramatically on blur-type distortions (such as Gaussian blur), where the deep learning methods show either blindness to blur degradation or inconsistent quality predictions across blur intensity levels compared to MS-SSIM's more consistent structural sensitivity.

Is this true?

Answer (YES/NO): NO